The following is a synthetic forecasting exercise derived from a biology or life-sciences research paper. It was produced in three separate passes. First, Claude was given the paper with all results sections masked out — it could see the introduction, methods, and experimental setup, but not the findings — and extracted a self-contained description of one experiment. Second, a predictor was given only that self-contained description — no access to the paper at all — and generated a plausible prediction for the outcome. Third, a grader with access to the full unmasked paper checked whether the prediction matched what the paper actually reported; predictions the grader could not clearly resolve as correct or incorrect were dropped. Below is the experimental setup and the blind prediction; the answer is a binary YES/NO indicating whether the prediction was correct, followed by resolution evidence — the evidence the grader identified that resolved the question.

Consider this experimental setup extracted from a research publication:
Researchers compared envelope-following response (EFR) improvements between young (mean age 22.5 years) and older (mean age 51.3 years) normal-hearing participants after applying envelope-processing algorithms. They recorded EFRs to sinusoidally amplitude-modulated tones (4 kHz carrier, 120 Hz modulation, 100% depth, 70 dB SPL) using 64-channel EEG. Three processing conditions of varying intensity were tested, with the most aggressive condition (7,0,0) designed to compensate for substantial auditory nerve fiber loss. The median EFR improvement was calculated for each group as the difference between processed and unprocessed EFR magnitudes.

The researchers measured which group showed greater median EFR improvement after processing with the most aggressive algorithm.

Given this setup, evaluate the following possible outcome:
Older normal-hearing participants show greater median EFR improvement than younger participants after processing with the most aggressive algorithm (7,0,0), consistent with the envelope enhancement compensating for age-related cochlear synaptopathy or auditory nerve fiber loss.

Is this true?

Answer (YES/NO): NO